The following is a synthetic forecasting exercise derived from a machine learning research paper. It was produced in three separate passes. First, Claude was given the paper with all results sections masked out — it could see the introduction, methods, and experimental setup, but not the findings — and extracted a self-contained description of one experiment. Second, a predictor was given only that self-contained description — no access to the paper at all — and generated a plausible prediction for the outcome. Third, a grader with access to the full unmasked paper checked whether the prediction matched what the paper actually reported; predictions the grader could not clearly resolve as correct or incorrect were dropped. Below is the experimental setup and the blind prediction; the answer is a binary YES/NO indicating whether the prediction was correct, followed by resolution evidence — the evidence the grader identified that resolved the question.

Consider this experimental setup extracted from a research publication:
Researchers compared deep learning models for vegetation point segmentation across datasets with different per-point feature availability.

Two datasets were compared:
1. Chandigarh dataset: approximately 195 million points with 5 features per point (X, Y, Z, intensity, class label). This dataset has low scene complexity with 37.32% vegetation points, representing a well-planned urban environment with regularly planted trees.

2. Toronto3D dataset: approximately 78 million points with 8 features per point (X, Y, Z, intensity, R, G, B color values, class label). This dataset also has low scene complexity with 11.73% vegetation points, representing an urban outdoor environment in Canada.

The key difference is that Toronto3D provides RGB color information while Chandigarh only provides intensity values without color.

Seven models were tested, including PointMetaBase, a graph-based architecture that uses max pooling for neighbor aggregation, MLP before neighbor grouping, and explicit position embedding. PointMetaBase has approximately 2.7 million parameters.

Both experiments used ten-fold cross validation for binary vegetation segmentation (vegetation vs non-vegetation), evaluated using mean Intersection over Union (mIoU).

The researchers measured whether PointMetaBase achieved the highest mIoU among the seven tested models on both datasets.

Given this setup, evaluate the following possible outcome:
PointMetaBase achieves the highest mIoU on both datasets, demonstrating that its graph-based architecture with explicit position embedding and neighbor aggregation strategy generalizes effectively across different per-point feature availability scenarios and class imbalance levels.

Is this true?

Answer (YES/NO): NO